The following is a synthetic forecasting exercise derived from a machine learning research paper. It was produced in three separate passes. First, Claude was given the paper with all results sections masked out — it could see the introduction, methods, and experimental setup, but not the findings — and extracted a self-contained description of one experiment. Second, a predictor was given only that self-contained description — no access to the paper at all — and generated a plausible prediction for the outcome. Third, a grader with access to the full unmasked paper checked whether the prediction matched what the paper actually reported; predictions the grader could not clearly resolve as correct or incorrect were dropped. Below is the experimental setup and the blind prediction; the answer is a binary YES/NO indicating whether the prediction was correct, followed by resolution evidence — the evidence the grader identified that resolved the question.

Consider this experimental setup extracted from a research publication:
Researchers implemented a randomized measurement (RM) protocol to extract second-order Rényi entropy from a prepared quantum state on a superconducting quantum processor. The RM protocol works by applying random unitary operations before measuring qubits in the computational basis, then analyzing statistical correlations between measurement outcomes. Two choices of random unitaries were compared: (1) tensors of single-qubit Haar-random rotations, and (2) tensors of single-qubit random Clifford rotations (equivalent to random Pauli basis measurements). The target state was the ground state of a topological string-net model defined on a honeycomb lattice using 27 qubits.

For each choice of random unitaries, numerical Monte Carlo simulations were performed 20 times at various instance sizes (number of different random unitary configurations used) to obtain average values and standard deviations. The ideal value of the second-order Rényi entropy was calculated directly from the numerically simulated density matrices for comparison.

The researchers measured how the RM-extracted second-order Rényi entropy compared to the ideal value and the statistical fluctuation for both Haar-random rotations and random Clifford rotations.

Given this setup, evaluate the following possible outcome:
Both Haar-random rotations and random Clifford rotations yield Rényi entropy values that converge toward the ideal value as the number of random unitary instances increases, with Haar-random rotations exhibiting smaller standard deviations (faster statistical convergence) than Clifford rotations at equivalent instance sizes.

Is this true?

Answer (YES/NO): NO